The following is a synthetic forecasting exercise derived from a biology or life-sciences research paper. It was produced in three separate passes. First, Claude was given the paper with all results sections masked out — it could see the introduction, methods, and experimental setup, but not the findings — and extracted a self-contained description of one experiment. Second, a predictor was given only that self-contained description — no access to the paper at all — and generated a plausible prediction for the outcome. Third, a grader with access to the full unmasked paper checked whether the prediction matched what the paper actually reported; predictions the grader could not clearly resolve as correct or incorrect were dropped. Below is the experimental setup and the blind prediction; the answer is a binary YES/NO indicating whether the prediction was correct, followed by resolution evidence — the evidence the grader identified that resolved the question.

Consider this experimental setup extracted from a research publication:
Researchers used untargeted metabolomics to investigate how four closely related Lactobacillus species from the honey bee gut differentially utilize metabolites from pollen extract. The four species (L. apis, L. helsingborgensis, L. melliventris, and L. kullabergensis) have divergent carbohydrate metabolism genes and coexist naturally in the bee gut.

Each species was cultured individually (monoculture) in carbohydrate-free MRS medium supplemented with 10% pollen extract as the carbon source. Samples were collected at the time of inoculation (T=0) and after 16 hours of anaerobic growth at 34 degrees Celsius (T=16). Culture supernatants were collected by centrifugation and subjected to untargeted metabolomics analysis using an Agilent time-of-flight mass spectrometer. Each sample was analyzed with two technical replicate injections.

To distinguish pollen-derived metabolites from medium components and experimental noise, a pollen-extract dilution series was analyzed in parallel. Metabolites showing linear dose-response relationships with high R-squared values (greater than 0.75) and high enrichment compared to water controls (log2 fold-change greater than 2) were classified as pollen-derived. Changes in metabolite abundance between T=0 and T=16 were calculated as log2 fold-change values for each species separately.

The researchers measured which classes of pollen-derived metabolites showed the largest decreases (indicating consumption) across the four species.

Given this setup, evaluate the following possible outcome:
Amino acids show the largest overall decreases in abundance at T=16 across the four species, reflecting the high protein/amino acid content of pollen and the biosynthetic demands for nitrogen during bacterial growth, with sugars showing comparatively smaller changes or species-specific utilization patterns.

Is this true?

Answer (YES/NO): NO